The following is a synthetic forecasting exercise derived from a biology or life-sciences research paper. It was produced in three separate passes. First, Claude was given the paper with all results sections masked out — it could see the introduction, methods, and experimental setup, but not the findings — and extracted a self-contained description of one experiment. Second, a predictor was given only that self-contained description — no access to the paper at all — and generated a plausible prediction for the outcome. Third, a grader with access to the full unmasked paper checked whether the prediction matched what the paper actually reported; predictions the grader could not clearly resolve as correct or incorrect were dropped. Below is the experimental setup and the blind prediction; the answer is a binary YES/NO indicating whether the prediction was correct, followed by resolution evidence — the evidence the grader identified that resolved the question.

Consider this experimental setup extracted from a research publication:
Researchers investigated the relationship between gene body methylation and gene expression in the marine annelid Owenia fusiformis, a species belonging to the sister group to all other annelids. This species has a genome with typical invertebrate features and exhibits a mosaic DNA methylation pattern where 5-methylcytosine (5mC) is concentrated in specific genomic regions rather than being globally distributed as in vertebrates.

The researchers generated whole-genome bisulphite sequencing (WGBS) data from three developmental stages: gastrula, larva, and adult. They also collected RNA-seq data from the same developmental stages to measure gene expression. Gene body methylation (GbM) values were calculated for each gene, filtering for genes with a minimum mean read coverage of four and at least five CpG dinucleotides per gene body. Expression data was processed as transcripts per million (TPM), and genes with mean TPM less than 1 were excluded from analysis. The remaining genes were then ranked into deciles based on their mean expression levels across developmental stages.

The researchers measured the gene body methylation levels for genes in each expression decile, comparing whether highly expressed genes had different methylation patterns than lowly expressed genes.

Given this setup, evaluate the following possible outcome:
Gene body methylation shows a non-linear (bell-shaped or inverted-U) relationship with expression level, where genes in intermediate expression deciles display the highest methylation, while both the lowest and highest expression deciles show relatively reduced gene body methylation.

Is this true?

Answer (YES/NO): NO